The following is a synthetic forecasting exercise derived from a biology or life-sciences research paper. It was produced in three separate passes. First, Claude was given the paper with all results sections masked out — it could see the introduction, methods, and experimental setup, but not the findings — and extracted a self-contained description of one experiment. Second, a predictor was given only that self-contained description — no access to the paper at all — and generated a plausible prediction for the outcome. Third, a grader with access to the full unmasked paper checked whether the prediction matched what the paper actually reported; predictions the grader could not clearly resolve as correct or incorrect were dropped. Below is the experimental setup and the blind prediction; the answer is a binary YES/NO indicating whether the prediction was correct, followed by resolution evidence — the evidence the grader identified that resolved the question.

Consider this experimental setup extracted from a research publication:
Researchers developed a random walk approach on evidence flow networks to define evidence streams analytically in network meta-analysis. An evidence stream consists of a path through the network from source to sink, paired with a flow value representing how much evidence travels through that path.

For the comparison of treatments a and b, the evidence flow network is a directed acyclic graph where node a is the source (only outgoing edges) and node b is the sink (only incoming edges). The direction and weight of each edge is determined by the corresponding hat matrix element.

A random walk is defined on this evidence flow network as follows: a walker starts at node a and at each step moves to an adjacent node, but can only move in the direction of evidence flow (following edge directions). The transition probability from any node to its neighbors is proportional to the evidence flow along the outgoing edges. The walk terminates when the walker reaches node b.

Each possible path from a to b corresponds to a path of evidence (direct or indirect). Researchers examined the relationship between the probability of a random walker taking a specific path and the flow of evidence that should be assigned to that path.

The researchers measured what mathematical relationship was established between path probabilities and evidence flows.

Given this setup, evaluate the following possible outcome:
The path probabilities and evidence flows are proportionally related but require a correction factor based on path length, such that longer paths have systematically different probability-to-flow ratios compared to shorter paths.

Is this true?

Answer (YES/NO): NO